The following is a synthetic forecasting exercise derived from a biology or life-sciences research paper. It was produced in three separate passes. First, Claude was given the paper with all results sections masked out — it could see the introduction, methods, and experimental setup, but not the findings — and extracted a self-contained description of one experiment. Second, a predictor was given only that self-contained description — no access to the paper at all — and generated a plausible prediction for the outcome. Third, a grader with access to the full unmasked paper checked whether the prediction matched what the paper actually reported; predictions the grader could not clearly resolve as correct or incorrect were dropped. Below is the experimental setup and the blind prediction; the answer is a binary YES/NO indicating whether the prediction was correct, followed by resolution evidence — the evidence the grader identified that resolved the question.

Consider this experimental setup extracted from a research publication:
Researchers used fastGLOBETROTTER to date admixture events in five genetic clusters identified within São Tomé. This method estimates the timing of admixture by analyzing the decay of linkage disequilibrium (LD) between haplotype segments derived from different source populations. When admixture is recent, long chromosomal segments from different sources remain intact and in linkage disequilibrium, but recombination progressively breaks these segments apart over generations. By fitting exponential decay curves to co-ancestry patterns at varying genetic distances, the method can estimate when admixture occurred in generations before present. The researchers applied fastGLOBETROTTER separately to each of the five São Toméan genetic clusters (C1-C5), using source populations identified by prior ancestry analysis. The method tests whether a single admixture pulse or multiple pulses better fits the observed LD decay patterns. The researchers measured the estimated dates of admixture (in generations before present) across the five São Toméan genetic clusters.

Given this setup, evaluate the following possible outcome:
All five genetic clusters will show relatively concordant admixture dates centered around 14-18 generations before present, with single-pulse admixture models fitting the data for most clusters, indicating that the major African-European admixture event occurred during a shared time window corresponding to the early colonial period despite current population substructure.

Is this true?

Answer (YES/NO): NO